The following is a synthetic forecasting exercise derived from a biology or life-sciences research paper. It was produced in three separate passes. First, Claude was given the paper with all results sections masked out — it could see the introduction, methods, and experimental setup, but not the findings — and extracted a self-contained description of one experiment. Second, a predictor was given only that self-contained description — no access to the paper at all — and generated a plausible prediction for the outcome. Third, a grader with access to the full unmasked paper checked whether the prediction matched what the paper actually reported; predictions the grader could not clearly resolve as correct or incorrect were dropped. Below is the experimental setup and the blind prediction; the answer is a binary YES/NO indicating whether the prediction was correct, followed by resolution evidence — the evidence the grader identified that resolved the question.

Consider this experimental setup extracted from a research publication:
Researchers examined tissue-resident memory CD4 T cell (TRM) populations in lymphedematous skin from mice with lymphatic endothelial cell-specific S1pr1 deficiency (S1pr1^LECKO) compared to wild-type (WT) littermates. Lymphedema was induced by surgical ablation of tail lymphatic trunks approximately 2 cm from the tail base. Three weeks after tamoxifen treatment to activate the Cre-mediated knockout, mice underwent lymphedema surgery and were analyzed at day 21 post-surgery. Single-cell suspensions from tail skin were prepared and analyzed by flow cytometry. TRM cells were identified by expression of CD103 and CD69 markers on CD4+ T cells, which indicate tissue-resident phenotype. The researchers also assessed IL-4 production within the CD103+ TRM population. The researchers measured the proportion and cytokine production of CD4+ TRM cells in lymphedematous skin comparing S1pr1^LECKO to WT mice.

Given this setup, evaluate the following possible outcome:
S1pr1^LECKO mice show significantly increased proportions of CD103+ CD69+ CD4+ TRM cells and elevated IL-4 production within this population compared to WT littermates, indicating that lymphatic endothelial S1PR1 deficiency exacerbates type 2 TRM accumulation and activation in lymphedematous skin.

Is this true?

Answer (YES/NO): YES